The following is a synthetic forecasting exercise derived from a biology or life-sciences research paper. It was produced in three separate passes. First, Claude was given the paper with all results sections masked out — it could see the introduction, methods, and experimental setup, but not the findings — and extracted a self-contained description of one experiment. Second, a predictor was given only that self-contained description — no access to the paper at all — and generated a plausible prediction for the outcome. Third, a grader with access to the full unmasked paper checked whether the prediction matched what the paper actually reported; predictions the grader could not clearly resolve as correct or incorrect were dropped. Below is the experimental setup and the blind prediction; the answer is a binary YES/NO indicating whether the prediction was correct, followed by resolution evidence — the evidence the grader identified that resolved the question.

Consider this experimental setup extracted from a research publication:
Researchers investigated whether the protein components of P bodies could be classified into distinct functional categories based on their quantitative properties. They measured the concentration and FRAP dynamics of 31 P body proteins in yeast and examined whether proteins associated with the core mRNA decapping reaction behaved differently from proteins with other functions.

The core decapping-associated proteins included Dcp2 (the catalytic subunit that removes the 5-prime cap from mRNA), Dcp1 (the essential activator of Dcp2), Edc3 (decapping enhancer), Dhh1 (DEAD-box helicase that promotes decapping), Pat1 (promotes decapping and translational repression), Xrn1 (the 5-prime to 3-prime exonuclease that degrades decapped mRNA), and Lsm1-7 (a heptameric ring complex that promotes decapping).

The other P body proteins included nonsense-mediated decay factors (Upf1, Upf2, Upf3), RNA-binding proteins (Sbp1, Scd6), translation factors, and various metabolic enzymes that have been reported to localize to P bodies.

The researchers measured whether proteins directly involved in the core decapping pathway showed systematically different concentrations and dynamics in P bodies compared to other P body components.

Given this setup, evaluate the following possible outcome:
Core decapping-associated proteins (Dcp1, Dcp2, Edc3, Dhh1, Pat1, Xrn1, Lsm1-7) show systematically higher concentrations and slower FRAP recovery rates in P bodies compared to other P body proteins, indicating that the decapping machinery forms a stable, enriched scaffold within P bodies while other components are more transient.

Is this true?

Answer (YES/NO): YES